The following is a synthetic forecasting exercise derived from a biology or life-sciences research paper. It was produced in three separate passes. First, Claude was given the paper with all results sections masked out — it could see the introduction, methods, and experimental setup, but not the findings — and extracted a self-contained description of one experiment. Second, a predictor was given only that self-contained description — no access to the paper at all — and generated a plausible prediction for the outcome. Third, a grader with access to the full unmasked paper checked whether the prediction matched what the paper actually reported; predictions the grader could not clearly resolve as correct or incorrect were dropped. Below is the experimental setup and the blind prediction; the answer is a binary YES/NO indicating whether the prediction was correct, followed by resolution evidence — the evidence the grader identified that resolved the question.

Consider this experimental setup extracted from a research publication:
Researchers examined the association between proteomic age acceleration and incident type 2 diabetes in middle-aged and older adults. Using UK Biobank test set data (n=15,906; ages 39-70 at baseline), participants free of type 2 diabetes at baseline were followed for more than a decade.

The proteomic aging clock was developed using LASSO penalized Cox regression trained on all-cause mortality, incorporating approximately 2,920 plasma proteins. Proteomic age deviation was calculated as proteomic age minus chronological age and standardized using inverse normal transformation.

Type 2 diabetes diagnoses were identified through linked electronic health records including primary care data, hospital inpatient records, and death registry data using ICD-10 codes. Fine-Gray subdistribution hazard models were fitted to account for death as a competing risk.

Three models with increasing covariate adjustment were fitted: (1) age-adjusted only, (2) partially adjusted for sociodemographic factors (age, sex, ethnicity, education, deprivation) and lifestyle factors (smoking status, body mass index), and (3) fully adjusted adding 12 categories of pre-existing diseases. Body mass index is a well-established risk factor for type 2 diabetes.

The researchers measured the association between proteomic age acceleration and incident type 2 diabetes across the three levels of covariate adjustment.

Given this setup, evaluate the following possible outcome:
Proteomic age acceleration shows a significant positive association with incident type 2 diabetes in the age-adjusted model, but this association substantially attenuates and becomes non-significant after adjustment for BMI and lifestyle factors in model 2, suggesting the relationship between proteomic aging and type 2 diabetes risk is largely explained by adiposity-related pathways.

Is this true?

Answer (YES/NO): NO